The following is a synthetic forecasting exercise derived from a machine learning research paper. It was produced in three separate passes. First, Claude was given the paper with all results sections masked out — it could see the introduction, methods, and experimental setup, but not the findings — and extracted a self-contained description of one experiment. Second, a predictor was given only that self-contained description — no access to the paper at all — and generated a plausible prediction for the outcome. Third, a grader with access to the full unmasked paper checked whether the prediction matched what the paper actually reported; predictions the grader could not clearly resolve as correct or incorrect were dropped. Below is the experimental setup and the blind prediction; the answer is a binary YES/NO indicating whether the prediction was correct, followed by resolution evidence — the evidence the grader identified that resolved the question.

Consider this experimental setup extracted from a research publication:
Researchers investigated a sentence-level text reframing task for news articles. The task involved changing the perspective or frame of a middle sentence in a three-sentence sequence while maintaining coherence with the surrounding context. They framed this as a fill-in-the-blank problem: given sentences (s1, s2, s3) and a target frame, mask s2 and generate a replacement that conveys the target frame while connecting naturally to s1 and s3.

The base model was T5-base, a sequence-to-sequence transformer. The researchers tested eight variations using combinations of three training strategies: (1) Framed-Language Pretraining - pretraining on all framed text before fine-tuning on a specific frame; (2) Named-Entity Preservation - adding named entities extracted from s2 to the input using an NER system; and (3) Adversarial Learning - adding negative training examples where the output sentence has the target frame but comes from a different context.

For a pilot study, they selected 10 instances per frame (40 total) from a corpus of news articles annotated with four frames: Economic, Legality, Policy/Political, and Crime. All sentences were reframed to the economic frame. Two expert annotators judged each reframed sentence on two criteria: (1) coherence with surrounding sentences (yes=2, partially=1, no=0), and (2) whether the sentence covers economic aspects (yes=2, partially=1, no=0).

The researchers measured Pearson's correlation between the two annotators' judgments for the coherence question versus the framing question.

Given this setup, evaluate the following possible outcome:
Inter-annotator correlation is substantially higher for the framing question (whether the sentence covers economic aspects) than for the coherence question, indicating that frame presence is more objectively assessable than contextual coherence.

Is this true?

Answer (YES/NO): NO